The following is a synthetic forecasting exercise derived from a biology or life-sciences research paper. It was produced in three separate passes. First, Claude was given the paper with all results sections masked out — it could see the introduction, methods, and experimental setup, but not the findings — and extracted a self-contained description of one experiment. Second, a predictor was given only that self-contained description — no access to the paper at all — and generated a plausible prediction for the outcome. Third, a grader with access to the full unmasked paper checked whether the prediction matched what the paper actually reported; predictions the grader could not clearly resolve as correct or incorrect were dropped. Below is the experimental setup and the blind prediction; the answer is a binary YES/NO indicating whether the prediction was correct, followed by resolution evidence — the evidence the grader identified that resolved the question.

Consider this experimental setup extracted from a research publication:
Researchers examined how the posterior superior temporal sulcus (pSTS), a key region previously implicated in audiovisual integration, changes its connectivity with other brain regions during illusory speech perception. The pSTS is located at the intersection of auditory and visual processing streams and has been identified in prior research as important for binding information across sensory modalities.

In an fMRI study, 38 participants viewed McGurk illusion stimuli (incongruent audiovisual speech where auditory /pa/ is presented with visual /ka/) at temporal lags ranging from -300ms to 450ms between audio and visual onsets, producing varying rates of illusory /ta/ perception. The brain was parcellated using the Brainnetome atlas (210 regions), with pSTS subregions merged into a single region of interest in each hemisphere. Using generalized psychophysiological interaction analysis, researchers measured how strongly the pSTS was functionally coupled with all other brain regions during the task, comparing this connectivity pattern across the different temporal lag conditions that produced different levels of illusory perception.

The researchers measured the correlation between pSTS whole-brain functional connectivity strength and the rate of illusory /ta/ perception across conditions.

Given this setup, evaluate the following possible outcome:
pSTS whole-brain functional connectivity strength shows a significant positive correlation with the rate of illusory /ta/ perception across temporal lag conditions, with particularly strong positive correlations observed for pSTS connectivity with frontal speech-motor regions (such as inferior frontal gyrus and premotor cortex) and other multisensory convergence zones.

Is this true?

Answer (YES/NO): NO